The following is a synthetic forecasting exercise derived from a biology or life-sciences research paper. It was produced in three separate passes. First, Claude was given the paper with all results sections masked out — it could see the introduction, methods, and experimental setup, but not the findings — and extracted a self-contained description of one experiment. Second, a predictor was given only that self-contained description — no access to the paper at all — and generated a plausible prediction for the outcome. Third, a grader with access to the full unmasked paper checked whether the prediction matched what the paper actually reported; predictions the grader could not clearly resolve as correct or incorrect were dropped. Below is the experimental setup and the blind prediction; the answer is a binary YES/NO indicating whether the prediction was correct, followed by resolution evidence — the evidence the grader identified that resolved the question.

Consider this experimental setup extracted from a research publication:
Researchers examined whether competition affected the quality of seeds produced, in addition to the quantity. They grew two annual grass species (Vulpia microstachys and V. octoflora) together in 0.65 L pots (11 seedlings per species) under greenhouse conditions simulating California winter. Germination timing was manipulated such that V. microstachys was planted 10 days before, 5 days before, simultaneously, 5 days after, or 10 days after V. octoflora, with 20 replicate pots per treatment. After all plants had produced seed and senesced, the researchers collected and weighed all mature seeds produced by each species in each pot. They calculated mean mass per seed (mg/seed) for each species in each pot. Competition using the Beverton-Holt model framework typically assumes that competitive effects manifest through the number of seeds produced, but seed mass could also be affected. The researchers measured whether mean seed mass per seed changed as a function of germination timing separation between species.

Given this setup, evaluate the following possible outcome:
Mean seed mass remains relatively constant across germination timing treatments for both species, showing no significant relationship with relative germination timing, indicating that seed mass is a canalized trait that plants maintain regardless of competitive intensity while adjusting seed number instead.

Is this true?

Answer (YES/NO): NO